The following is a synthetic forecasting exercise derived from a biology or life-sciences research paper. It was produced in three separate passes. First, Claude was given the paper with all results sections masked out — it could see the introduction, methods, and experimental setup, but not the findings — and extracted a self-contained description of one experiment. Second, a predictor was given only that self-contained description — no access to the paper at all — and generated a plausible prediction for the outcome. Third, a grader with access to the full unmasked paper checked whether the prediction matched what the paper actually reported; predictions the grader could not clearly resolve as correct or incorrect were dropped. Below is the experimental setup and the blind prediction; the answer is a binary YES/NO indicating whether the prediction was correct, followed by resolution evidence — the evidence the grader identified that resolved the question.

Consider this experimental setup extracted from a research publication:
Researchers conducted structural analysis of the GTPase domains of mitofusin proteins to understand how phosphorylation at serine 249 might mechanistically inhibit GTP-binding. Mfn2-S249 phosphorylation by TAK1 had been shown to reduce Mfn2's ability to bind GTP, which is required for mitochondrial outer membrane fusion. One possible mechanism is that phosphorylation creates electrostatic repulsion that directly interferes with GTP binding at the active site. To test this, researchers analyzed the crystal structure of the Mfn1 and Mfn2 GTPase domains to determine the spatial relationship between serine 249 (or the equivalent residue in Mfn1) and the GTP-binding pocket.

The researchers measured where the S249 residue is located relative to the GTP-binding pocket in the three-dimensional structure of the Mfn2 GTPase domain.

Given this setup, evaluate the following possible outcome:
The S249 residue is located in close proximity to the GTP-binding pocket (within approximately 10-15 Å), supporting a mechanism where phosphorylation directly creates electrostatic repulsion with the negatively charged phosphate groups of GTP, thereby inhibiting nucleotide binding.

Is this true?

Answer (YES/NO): NO